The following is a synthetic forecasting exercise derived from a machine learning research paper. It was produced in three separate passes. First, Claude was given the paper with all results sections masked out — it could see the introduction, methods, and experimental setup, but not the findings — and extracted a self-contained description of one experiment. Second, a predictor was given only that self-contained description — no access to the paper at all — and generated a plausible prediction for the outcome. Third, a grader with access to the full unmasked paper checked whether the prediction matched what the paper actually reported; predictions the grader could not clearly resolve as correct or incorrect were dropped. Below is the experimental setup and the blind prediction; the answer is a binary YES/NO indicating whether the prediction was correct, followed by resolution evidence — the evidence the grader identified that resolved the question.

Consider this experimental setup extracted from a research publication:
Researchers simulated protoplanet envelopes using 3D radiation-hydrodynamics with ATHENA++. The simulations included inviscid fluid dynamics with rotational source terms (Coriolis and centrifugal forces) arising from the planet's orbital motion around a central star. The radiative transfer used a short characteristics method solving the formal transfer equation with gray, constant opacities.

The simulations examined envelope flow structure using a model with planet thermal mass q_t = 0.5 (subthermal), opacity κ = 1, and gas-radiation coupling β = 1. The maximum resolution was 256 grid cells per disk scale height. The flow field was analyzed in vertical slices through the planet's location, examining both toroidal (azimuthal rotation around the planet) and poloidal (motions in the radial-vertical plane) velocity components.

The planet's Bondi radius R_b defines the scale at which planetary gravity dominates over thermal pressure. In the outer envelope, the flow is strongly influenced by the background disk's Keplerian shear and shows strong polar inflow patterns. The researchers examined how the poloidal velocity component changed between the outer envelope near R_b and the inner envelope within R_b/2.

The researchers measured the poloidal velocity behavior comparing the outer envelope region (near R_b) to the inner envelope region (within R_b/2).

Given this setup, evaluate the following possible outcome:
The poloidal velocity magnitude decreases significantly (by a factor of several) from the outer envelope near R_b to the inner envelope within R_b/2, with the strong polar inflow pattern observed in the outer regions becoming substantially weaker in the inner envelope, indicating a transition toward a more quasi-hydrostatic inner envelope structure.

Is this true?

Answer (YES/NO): YES